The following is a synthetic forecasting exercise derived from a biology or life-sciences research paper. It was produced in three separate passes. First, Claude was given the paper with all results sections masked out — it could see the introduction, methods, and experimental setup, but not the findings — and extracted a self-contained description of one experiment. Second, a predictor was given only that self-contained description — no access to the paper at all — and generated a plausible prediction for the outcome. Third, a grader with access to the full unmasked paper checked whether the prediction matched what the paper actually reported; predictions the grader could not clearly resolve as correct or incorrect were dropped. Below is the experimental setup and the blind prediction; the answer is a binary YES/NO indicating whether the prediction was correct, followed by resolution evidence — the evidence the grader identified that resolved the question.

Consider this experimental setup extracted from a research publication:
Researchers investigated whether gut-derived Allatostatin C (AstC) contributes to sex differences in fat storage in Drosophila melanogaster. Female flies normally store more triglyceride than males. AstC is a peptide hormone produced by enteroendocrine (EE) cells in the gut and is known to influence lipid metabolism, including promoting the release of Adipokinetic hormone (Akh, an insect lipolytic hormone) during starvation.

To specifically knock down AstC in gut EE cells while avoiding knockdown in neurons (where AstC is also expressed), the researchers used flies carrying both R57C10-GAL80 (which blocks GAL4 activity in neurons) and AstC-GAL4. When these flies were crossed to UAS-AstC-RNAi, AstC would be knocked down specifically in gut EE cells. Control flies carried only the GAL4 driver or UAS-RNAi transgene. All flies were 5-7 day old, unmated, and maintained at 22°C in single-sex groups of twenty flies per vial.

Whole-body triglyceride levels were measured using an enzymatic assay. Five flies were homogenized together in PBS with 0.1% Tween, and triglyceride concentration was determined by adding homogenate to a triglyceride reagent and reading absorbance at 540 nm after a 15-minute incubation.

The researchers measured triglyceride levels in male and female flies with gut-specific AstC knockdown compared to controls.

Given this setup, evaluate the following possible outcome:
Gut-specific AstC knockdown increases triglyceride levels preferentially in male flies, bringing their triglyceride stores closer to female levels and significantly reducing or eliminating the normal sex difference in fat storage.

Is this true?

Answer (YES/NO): NO